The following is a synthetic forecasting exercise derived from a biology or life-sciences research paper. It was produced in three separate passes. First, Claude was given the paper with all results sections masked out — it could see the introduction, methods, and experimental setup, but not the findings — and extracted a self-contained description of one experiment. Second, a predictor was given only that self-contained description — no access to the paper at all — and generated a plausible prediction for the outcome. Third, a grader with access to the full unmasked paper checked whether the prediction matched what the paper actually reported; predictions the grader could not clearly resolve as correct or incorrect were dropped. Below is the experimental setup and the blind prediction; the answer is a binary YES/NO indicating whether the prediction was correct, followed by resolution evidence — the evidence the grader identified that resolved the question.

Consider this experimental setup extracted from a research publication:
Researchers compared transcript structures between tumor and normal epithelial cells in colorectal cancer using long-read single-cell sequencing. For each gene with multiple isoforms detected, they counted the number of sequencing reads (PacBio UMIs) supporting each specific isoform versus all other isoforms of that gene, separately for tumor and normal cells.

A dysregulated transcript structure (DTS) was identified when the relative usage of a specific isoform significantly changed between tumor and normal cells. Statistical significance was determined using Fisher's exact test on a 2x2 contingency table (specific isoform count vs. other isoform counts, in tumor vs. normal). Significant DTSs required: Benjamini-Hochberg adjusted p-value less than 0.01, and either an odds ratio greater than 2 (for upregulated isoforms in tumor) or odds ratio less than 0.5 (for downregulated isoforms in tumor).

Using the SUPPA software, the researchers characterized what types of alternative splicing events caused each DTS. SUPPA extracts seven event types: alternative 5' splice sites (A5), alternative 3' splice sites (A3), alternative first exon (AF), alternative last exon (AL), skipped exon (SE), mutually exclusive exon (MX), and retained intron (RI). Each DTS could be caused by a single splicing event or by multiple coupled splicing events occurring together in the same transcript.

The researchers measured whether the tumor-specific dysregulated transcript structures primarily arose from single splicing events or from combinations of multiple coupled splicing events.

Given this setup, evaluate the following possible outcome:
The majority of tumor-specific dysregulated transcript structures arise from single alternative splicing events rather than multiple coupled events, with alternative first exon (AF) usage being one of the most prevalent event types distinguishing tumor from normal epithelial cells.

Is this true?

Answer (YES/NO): NO